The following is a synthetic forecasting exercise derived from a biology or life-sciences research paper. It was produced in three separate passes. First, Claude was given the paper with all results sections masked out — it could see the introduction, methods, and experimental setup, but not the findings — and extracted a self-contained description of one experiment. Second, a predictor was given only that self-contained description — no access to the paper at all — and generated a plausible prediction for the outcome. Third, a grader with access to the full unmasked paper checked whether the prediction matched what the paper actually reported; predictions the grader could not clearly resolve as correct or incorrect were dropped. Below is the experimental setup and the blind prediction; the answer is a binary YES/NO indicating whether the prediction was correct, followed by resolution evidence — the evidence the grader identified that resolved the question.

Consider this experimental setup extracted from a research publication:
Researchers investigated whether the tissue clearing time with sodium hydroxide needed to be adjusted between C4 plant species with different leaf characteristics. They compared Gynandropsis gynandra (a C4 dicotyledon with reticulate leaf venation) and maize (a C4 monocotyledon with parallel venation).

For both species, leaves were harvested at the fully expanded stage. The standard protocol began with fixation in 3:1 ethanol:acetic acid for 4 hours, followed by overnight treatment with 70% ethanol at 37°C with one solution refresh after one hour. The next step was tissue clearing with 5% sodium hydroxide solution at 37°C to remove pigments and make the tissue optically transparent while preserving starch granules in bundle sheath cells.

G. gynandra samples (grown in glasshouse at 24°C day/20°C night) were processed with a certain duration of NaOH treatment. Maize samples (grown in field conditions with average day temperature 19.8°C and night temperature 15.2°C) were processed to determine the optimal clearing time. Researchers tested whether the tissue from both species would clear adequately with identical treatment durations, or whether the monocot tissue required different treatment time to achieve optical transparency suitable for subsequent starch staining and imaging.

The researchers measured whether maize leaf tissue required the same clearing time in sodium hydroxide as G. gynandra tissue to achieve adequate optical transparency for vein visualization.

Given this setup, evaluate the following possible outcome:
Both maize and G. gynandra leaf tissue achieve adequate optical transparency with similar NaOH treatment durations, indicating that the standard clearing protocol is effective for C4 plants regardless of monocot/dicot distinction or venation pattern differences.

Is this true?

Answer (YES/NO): NO